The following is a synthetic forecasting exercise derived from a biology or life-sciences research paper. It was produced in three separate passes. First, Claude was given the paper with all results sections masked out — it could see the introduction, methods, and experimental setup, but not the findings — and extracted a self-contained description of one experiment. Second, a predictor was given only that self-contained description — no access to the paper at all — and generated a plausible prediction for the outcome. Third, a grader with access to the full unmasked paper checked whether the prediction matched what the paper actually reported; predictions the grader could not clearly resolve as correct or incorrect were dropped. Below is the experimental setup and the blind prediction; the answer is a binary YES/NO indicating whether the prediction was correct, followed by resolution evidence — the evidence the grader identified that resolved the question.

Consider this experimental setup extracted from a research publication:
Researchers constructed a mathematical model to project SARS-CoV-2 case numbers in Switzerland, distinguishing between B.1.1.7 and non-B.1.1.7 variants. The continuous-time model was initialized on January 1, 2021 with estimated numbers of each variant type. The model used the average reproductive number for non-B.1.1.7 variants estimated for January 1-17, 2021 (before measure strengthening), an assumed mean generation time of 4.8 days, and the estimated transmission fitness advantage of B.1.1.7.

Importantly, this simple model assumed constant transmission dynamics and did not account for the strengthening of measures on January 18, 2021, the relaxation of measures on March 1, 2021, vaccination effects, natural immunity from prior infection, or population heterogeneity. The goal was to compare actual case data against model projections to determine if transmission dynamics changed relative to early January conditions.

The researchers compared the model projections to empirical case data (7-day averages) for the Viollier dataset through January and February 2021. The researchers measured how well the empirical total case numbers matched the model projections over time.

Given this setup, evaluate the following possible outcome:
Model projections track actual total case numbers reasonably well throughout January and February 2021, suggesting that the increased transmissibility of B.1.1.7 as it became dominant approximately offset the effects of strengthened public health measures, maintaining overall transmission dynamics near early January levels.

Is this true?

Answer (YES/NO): NO